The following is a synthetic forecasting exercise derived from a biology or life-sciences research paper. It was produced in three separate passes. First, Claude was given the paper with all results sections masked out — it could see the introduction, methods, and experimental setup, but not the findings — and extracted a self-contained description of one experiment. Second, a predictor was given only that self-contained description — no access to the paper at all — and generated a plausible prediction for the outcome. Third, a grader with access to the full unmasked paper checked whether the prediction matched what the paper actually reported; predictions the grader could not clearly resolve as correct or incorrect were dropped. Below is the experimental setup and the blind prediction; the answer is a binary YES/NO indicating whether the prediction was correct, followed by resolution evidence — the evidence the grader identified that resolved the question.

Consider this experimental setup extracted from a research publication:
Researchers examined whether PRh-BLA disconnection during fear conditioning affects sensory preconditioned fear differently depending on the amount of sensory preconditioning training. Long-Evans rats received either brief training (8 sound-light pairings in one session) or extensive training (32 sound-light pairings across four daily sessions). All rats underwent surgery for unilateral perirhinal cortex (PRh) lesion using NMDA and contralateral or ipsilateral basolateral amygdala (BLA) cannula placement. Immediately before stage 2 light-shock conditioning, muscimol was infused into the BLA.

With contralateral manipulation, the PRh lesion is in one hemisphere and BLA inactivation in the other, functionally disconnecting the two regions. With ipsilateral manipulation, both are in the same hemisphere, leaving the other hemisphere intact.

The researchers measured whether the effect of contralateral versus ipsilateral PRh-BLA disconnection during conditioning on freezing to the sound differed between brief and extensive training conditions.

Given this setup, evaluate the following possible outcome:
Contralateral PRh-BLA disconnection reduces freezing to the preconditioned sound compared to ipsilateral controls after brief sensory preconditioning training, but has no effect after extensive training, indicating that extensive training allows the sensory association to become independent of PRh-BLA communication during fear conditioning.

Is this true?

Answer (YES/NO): YES